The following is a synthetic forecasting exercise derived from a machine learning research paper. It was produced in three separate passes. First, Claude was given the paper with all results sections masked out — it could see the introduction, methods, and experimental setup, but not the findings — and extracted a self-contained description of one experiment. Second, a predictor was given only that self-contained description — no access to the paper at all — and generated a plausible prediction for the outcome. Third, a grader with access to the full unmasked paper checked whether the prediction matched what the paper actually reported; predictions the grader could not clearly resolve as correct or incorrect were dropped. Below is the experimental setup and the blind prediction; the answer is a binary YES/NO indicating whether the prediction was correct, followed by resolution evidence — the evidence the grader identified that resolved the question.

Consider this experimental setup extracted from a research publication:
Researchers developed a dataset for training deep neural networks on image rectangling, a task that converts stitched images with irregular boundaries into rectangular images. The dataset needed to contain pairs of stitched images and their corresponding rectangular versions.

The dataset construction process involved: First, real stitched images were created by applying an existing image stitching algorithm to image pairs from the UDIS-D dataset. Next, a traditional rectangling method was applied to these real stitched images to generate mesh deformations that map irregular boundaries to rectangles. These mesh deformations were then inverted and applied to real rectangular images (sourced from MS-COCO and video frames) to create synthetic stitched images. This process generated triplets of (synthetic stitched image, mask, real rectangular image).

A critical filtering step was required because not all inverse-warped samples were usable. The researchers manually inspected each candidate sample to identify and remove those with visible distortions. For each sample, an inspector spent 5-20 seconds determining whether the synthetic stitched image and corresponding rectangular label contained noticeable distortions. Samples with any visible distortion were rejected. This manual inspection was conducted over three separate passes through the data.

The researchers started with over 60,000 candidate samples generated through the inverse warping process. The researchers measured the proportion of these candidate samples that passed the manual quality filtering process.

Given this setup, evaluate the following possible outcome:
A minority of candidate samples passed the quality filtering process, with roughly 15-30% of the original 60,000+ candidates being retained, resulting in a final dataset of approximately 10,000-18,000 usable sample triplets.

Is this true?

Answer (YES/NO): NO